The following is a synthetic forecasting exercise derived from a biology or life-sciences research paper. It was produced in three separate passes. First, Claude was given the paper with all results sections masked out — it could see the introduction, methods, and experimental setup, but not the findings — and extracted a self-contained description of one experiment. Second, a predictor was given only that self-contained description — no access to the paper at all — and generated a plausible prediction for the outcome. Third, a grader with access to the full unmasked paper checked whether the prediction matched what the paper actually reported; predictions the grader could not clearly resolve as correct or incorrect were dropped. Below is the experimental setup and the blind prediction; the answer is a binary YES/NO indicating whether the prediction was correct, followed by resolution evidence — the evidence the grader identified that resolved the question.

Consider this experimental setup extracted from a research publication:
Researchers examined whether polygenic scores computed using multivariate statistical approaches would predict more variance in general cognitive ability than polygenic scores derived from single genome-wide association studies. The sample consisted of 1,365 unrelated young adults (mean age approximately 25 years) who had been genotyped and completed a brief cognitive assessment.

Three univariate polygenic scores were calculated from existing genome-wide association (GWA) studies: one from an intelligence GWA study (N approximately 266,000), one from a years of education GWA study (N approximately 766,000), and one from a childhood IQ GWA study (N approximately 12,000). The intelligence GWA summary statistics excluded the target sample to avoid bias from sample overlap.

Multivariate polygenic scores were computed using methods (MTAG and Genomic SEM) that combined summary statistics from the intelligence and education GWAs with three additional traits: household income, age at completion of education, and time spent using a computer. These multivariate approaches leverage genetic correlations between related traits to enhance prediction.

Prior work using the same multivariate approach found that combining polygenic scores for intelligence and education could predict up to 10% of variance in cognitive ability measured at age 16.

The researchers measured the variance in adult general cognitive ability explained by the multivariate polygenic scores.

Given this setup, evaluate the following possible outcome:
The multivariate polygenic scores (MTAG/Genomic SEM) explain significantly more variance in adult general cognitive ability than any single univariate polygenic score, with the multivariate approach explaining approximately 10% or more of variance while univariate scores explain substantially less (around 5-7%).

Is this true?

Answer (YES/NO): NO